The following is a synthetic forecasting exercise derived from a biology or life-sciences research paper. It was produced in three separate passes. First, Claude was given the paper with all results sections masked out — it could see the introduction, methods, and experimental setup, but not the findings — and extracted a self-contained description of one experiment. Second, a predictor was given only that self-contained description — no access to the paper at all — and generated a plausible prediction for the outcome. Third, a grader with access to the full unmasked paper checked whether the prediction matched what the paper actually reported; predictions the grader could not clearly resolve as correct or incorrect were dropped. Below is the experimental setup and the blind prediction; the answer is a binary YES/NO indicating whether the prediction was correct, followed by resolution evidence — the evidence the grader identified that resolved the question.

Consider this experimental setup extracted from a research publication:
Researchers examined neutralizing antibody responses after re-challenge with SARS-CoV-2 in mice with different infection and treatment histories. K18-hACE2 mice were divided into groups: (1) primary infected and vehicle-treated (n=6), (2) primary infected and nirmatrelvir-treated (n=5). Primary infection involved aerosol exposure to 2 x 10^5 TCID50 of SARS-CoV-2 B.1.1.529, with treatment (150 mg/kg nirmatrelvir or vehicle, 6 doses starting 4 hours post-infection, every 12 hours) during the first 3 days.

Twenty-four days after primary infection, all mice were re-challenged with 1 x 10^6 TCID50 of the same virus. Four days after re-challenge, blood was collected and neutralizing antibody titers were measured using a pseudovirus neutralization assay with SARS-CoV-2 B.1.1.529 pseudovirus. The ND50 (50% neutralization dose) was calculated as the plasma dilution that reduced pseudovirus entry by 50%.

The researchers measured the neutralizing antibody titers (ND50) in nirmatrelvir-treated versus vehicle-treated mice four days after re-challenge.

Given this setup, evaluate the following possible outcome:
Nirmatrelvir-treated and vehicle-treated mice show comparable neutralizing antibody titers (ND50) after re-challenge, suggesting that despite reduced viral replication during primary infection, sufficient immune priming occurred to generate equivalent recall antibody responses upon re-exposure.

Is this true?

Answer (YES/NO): NO